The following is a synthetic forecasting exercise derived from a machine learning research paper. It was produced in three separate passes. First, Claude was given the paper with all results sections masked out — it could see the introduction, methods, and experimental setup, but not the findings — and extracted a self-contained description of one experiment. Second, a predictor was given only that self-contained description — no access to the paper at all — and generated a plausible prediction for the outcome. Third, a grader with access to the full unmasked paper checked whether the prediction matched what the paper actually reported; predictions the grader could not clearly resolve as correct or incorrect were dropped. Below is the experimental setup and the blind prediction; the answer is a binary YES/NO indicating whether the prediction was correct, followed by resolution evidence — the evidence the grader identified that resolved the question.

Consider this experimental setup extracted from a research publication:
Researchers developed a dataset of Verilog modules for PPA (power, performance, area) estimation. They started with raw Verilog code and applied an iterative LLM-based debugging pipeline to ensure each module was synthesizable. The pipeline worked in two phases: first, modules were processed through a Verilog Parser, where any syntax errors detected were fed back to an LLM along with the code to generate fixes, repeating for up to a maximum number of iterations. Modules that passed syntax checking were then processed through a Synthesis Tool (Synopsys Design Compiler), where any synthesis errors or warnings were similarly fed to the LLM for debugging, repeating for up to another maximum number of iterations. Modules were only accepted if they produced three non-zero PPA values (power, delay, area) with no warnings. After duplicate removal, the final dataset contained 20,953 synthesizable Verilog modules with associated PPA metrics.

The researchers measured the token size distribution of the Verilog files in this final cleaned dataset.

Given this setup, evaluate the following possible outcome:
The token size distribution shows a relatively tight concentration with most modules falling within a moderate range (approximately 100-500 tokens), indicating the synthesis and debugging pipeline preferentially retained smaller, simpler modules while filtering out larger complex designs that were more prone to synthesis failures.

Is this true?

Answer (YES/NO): NO